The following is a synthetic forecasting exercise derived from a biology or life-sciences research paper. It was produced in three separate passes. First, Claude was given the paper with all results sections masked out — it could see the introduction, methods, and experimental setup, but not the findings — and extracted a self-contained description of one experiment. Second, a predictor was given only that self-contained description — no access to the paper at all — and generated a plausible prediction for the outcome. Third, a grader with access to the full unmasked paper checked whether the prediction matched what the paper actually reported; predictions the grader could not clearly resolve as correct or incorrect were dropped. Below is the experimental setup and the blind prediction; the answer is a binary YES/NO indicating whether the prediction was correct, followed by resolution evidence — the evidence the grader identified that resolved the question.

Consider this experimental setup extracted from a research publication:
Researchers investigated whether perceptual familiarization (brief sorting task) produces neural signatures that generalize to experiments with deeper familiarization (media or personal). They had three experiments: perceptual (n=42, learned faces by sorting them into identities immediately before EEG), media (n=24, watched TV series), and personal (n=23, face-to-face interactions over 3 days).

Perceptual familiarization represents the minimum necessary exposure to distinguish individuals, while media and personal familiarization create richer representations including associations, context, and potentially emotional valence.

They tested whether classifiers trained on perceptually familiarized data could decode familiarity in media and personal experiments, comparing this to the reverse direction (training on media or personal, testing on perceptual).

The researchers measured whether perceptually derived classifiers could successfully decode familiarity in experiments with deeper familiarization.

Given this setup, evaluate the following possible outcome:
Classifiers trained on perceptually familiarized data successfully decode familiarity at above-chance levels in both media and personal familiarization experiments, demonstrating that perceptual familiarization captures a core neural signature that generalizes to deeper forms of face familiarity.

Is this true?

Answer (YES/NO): NO